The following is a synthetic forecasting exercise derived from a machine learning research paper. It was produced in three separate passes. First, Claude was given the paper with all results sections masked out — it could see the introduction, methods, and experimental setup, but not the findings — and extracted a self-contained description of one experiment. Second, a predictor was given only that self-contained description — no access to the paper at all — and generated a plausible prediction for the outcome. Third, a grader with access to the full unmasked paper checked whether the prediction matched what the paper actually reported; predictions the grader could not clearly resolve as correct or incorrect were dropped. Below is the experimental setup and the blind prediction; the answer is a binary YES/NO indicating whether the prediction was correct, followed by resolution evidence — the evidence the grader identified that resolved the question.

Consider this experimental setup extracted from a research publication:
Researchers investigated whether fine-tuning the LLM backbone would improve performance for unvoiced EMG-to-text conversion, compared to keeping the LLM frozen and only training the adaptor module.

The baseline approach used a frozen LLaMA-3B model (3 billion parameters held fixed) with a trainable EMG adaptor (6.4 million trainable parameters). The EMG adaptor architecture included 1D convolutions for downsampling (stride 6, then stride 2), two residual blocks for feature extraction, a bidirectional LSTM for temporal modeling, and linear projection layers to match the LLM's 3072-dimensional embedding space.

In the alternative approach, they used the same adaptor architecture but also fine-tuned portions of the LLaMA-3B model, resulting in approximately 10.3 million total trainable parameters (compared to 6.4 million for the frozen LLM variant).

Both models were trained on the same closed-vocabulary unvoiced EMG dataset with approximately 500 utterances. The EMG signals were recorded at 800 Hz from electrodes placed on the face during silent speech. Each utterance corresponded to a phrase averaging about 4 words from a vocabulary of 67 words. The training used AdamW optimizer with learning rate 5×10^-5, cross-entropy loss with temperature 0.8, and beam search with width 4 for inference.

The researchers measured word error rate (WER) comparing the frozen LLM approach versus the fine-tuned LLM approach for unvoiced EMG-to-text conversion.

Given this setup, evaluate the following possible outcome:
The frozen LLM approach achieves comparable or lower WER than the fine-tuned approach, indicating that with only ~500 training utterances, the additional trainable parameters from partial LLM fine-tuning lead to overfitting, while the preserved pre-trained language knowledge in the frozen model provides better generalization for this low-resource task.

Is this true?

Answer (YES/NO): YES